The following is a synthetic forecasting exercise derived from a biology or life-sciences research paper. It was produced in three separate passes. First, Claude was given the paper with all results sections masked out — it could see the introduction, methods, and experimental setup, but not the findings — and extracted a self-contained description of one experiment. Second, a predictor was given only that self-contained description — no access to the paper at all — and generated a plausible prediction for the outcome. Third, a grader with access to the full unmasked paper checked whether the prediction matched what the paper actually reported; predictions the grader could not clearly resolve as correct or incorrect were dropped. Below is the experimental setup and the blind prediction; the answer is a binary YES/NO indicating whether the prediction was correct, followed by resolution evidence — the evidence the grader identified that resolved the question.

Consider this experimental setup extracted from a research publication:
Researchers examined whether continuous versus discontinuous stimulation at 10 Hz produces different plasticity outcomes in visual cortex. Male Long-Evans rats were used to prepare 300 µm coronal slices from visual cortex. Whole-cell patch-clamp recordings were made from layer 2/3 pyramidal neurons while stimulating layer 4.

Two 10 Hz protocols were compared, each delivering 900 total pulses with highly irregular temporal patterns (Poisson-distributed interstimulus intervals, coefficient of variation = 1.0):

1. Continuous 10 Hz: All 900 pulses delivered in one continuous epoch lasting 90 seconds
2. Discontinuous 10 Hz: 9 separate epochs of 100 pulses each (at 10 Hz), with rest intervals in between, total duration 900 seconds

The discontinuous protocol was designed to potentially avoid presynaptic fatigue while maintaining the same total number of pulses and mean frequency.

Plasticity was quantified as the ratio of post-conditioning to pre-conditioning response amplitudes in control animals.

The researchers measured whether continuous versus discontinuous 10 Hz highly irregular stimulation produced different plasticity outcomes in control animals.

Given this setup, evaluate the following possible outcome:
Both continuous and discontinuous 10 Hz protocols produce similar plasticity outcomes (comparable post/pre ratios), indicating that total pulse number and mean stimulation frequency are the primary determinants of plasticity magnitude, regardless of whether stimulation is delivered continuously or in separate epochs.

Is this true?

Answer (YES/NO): NO